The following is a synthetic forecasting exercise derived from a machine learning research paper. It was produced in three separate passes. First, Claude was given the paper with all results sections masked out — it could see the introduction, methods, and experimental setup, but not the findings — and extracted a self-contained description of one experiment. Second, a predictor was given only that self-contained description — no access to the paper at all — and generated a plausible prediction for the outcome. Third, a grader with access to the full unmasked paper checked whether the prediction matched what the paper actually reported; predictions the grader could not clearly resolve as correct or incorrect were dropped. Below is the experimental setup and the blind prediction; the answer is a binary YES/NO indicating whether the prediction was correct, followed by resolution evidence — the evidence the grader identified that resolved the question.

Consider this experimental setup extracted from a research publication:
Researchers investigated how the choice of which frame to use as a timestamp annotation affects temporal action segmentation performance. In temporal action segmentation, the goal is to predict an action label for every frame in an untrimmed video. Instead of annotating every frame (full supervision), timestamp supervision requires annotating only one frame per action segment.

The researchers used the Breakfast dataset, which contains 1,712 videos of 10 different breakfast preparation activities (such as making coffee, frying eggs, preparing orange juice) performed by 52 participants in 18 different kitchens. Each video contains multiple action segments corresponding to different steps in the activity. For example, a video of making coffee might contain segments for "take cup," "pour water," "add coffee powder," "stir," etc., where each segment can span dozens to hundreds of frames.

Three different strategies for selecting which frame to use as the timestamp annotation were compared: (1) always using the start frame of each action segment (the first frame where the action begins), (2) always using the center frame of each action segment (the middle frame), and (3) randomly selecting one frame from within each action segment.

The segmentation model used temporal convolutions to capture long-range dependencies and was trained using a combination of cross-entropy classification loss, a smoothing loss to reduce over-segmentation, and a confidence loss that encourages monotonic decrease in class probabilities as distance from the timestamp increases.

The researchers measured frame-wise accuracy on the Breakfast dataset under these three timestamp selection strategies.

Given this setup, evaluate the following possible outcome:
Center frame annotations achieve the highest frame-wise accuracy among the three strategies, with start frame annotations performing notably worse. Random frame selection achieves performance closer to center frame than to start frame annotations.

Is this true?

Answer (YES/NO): NO